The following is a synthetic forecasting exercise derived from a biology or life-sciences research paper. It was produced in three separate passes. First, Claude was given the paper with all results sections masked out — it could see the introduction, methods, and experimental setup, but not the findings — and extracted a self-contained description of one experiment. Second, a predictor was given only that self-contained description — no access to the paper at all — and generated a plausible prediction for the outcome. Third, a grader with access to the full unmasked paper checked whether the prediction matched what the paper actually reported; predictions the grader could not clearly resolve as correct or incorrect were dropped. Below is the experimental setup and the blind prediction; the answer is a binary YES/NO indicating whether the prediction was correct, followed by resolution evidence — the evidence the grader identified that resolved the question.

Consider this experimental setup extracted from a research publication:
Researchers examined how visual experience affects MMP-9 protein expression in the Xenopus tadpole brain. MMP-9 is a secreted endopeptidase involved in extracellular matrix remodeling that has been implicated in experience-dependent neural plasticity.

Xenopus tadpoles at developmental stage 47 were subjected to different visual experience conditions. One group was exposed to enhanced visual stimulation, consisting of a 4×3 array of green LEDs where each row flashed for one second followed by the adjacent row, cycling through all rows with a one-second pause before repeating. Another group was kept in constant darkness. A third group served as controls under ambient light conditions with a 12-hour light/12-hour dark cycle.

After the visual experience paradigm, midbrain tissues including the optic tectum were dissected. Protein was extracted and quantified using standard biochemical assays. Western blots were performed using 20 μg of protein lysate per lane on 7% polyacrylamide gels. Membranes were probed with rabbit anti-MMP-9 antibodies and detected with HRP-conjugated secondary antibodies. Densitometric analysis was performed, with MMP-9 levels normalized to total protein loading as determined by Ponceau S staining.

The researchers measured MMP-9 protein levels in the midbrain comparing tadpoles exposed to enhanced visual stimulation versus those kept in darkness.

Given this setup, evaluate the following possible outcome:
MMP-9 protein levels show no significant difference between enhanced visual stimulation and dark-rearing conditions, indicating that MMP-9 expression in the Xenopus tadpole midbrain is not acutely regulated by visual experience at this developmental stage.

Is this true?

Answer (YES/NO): NO